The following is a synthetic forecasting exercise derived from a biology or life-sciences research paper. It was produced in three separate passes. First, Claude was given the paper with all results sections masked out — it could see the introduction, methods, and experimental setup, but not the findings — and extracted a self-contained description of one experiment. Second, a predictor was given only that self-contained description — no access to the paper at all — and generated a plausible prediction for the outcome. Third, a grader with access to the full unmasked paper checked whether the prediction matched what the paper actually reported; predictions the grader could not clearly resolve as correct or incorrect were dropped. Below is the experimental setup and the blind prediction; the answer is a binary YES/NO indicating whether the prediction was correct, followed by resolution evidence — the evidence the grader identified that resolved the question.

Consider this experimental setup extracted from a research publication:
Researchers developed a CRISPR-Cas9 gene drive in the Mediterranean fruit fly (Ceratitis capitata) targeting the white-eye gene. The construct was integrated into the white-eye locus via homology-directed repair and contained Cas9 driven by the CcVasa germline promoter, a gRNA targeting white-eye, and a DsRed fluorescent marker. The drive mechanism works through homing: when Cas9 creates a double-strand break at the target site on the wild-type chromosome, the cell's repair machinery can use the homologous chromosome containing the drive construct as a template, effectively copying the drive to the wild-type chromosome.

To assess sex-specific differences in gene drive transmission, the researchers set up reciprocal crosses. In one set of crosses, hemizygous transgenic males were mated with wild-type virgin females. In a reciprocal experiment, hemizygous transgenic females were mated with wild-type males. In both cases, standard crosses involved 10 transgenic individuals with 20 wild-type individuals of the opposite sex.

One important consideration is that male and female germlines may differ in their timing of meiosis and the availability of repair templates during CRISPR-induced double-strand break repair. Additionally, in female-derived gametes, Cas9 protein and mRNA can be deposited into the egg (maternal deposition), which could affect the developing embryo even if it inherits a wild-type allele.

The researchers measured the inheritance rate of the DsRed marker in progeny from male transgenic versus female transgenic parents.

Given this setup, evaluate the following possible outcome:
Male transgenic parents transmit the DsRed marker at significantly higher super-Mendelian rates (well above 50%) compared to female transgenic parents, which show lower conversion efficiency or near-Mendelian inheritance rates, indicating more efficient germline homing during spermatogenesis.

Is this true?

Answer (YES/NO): NO